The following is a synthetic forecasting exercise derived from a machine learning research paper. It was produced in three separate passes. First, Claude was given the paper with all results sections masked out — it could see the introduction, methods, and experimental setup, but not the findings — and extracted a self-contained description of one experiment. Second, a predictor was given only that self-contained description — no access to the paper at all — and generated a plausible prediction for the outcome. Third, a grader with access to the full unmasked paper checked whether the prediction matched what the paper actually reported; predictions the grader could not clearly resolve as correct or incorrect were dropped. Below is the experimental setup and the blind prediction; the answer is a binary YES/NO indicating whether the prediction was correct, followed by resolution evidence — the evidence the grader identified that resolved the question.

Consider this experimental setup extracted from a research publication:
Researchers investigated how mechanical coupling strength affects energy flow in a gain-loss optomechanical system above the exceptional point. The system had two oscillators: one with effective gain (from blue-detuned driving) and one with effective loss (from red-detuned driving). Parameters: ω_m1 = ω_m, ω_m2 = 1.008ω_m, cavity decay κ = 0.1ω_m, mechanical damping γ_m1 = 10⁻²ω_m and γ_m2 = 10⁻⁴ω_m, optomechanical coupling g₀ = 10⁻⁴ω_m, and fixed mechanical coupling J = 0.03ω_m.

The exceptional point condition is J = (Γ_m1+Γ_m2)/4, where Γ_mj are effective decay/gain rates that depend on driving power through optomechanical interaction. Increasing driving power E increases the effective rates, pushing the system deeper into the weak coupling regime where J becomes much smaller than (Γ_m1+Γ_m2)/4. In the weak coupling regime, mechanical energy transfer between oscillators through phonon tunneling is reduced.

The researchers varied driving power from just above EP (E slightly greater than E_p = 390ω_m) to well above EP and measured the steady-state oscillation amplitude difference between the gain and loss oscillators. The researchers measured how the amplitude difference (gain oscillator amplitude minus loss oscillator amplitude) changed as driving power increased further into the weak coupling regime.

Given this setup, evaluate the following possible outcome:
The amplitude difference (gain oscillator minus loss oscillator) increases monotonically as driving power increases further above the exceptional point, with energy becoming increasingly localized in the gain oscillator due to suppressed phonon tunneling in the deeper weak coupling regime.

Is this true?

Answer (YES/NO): YES